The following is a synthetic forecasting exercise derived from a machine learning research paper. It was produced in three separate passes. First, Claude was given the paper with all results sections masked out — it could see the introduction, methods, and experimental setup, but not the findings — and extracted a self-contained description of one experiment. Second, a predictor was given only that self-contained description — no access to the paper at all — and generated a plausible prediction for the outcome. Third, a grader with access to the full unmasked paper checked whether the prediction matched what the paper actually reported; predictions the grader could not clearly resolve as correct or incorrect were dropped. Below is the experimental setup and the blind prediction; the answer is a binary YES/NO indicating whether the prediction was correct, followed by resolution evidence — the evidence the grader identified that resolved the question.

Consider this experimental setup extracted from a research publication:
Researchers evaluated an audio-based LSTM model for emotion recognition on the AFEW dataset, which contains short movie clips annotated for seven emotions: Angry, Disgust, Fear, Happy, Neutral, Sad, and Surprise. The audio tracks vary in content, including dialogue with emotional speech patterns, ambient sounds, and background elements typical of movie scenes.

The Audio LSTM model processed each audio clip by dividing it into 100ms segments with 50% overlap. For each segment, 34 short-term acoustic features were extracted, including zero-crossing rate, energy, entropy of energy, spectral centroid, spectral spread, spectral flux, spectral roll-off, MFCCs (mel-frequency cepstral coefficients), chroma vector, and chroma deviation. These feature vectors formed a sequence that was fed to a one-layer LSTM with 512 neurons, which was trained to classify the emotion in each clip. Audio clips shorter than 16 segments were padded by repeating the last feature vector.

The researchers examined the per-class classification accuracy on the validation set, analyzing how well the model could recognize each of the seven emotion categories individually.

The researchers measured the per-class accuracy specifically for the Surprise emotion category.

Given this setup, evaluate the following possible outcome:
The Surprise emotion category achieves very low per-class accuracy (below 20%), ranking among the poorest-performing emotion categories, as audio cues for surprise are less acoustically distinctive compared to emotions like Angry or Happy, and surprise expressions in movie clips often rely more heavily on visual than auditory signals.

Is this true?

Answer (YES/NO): YES